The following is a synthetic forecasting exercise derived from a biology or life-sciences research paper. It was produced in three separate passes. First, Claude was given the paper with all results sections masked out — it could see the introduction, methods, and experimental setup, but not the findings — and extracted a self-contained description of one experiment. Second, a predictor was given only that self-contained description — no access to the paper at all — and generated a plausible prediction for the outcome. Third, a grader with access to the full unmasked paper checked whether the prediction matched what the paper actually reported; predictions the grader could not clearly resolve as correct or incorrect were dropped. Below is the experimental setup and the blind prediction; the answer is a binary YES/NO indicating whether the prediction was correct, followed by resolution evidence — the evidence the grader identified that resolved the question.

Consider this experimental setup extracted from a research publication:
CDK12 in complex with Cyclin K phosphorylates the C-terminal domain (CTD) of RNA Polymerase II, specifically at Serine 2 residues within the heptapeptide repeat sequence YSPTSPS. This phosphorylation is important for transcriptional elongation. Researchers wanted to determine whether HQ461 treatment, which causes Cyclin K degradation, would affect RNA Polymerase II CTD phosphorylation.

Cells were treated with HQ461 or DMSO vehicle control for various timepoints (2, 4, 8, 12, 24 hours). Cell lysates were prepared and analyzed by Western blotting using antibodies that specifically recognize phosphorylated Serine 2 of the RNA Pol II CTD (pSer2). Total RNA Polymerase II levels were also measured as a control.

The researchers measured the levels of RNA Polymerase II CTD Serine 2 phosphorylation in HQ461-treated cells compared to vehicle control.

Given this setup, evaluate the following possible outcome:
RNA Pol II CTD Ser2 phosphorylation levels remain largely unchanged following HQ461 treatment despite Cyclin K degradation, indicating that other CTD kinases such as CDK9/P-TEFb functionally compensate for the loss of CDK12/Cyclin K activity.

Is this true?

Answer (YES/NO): NO